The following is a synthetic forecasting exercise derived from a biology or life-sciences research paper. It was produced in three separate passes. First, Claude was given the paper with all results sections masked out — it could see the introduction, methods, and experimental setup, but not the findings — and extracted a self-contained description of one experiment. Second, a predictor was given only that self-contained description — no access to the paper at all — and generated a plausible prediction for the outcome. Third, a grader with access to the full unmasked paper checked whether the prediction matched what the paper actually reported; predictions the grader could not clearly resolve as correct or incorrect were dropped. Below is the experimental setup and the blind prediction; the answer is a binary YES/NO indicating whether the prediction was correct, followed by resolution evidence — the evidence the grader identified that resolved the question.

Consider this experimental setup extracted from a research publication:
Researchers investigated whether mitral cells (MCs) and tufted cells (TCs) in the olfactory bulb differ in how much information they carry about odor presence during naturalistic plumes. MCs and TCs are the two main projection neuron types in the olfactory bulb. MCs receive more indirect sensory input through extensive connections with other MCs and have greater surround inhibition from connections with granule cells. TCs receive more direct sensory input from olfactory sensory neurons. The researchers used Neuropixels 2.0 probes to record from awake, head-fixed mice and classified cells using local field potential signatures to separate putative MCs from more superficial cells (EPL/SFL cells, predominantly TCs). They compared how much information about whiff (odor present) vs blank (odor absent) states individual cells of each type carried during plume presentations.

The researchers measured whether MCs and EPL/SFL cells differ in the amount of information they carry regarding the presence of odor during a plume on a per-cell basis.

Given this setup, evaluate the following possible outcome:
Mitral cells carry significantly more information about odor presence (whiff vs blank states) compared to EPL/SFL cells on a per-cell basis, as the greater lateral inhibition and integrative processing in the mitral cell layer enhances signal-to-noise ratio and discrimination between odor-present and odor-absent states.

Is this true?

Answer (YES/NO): YES